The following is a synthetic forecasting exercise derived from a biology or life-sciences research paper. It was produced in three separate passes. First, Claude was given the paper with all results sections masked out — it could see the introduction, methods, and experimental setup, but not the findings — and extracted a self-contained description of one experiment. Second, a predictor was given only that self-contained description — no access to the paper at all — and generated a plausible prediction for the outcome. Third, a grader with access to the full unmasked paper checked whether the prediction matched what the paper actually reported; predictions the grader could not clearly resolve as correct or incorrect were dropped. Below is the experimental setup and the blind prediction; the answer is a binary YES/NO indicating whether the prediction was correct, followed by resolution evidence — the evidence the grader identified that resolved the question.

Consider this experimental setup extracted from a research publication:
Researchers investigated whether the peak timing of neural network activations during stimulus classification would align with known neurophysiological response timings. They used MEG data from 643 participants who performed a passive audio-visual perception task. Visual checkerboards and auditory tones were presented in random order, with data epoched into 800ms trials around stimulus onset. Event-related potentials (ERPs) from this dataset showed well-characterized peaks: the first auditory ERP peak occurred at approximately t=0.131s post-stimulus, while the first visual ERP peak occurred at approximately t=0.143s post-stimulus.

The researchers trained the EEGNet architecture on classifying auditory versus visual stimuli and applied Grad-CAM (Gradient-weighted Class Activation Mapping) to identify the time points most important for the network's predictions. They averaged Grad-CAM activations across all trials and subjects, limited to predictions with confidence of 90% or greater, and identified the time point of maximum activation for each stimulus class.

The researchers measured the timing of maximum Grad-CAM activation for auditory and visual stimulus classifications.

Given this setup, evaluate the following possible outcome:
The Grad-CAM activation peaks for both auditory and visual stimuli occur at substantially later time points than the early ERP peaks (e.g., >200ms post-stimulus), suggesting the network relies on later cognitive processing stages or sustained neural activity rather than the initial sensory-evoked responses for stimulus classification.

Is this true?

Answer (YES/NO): NO